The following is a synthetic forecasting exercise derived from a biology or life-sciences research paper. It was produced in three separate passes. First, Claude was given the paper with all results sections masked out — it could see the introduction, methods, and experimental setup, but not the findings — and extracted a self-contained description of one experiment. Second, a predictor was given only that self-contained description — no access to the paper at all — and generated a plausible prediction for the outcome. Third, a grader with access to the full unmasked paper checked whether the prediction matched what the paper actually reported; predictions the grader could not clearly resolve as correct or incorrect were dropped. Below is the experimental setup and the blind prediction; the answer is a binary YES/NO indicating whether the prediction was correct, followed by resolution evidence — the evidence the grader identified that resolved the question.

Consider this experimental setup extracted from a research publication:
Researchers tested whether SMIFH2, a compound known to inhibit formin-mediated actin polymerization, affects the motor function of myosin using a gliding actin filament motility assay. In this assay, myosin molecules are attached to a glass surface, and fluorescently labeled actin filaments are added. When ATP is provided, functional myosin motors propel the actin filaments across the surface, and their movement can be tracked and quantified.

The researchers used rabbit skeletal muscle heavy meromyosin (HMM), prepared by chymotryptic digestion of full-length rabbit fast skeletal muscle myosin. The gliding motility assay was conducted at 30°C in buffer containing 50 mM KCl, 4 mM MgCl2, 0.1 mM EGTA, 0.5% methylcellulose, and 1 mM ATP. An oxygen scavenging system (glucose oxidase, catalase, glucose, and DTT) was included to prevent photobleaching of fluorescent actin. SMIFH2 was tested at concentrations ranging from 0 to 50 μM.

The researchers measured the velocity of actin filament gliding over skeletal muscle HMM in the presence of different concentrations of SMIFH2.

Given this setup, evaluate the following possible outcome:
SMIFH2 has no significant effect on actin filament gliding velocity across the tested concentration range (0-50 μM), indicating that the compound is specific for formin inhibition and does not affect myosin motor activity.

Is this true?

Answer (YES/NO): NO